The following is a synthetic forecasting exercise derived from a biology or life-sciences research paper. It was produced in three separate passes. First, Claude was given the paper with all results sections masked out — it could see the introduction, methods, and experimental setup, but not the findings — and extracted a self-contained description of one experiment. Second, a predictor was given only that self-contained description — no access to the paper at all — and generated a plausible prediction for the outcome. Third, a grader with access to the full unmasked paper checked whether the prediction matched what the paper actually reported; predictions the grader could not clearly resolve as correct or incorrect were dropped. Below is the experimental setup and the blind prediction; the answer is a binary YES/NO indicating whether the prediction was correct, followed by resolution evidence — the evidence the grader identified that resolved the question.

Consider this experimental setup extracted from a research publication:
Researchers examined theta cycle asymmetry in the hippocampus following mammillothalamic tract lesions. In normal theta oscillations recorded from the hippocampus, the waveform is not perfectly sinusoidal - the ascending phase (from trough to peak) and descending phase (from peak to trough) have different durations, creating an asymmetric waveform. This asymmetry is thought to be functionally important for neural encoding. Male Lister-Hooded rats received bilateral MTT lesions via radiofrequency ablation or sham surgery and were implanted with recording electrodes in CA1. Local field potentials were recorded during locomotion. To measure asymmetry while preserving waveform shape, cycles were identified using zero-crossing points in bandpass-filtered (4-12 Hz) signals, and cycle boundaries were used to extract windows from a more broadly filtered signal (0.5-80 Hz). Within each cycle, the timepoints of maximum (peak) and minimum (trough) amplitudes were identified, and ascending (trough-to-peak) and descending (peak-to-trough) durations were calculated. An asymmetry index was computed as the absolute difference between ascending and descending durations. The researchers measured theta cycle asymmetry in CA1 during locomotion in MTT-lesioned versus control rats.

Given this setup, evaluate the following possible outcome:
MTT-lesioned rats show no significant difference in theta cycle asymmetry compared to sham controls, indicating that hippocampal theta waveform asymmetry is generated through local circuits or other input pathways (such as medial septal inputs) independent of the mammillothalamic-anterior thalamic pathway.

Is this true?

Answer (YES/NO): NO